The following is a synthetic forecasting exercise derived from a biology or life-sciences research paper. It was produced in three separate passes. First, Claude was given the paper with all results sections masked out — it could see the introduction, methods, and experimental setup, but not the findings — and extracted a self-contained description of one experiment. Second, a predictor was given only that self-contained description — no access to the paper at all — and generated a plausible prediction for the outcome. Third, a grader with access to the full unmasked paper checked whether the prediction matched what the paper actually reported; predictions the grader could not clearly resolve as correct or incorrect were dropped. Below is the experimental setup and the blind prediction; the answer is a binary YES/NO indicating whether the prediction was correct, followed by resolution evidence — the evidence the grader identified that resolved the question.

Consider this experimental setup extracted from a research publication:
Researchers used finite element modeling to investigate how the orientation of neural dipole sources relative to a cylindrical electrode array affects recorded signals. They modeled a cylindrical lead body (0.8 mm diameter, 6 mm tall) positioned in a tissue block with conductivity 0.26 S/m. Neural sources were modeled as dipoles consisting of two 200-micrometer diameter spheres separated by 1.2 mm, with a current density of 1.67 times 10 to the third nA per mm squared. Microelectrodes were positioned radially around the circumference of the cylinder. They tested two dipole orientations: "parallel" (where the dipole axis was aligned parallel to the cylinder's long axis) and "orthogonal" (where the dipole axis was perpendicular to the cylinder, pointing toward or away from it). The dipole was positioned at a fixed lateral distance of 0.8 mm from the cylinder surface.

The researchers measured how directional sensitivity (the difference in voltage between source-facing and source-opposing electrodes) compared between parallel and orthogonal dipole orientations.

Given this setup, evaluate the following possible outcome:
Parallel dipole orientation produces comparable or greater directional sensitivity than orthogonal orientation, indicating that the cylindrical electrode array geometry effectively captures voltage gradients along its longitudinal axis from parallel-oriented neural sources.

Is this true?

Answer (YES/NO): YES